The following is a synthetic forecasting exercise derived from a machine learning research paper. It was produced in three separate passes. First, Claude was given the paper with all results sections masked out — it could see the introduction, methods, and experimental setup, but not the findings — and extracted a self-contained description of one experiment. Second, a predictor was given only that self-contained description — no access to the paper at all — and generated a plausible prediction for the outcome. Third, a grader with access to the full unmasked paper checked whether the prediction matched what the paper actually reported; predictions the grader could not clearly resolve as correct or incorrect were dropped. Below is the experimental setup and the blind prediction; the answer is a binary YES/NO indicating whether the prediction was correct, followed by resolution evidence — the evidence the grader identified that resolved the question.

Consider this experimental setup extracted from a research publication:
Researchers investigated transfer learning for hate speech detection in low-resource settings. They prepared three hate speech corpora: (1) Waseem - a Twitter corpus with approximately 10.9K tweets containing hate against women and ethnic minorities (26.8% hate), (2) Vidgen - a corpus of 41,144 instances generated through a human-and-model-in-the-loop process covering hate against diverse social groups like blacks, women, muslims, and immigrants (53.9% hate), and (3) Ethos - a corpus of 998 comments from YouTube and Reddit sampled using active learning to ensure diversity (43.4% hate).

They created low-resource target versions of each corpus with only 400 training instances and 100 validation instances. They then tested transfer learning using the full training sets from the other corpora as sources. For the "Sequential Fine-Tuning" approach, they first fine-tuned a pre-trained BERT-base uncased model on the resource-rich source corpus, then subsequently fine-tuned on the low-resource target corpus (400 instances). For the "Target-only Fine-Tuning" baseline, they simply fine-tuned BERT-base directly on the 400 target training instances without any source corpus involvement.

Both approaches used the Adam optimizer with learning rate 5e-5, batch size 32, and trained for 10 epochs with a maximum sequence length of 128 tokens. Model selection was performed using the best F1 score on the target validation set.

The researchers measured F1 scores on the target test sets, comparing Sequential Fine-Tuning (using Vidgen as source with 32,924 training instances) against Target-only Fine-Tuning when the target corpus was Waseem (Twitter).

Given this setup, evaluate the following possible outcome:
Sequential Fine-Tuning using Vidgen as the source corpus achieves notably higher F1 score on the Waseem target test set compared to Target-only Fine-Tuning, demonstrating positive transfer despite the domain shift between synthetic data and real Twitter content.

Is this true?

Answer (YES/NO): NO